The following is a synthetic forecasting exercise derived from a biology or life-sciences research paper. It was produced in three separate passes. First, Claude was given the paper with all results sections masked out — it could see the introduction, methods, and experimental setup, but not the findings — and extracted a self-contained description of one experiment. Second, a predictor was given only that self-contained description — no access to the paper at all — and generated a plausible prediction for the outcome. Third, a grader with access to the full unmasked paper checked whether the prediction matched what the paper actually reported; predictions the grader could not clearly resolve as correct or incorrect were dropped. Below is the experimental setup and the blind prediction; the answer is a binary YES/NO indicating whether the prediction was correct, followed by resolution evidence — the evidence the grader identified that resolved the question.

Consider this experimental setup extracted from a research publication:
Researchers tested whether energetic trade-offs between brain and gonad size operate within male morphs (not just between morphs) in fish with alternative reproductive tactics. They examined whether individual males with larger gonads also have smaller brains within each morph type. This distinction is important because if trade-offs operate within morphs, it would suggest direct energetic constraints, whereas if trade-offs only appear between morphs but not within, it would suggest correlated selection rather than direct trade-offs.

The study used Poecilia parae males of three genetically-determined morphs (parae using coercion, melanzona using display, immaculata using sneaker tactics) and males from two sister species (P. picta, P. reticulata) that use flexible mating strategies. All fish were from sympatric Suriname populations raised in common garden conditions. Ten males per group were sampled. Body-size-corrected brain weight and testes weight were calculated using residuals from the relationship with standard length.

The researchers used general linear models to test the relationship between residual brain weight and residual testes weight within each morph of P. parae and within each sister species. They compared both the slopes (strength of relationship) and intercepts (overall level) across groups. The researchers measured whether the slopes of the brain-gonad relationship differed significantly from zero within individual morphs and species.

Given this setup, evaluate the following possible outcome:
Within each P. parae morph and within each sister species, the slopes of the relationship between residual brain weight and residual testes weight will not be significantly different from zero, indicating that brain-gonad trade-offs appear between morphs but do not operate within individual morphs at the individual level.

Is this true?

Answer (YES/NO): NO